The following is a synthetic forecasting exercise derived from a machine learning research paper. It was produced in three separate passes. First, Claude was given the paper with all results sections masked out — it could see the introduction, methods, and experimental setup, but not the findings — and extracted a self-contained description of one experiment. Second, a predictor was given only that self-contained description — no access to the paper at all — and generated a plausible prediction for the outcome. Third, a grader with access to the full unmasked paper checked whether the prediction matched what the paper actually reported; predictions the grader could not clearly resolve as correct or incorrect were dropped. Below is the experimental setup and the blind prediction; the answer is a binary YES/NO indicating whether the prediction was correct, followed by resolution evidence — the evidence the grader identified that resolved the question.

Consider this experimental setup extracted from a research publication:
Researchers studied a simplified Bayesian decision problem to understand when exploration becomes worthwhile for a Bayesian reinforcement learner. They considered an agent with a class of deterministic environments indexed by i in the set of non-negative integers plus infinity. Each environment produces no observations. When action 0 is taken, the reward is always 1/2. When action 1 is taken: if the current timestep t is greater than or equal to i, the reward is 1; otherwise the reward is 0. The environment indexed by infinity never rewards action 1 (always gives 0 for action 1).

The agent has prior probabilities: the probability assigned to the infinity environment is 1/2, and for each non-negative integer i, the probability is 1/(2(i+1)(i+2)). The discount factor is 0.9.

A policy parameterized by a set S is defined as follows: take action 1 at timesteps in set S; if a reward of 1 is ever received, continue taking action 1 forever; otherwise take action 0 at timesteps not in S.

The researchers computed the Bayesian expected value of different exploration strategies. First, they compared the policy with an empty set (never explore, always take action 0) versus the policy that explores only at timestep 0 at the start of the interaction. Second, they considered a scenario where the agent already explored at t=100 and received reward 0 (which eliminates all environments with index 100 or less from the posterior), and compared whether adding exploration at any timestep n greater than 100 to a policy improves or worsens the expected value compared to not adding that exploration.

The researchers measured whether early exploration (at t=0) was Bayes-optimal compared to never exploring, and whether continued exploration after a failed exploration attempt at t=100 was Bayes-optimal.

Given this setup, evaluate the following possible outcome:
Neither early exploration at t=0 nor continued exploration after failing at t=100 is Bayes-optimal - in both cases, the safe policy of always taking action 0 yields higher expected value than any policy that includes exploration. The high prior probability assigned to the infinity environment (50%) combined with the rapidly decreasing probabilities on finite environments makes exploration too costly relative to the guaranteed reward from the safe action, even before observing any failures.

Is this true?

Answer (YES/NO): NO